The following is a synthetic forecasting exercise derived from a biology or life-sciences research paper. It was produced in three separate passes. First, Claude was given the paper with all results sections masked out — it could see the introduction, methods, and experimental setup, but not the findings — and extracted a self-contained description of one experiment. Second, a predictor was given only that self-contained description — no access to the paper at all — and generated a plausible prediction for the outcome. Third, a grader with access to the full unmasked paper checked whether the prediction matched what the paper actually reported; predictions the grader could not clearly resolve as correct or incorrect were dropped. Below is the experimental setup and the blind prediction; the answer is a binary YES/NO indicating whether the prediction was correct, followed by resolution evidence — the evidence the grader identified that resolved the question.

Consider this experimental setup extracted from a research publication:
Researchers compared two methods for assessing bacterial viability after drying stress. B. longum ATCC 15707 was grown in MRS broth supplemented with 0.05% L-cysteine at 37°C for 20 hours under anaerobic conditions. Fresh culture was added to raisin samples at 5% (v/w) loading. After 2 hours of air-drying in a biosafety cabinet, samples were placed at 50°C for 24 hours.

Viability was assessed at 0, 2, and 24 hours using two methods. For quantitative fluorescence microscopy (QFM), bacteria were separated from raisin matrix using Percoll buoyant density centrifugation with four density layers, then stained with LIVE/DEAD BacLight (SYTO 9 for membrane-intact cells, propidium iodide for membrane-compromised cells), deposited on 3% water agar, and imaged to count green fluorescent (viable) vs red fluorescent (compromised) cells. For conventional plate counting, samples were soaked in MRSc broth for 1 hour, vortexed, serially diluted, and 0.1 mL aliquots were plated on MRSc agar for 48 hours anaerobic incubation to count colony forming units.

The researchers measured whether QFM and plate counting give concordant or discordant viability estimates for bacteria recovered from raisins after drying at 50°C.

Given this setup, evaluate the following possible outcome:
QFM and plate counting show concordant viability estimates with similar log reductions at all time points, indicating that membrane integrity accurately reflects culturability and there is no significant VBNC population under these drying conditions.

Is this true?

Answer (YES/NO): NO